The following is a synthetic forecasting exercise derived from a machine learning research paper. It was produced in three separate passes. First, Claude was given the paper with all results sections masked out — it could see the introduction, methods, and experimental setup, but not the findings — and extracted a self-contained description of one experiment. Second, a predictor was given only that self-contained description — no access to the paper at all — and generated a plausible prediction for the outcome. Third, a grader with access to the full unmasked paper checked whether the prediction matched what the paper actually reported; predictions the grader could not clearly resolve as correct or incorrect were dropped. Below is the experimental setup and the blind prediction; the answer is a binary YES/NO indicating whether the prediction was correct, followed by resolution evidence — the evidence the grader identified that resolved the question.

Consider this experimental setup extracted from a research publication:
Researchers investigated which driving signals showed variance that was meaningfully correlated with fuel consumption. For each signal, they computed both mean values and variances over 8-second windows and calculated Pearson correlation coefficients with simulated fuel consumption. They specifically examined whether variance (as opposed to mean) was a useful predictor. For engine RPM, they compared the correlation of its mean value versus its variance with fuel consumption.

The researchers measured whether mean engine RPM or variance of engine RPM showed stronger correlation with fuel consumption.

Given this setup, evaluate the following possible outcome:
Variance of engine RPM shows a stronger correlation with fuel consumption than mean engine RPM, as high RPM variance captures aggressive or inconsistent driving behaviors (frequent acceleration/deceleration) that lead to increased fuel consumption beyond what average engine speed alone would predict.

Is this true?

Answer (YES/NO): NO